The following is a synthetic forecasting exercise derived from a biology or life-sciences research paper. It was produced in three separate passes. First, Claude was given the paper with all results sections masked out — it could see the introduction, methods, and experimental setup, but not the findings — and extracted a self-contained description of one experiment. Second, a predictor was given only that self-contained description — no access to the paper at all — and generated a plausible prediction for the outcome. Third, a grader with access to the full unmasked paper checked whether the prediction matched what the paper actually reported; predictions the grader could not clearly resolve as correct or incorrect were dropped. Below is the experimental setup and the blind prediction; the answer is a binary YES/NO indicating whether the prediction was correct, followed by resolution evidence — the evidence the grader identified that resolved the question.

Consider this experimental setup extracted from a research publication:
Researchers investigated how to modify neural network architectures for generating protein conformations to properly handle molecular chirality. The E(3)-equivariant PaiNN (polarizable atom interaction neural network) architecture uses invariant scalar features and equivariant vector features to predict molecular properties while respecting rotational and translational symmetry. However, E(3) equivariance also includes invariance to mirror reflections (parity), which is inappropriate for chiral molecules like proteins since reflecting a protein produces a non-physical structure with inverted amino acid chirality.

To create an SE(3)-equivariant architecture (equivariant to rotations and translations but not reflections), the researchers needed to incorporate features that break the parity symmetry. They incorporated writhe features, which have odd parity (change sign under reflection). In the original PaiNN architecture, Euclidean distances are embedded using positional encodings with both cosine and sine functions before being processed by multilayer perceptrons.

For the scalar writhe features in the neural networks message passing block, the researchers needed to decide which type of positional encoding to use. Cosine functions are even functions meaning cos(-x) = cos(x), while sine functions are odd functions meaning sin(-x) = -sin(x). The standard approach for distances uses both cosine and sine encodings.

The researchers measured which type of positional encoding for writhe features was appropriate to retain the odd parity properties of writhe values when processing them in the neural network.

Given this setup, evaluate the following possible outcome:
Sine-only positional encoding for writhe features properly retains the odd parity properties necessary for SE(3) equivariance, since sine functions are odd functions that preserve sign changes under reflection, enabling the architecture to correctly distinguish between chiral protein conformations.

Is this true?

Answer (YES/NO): YES